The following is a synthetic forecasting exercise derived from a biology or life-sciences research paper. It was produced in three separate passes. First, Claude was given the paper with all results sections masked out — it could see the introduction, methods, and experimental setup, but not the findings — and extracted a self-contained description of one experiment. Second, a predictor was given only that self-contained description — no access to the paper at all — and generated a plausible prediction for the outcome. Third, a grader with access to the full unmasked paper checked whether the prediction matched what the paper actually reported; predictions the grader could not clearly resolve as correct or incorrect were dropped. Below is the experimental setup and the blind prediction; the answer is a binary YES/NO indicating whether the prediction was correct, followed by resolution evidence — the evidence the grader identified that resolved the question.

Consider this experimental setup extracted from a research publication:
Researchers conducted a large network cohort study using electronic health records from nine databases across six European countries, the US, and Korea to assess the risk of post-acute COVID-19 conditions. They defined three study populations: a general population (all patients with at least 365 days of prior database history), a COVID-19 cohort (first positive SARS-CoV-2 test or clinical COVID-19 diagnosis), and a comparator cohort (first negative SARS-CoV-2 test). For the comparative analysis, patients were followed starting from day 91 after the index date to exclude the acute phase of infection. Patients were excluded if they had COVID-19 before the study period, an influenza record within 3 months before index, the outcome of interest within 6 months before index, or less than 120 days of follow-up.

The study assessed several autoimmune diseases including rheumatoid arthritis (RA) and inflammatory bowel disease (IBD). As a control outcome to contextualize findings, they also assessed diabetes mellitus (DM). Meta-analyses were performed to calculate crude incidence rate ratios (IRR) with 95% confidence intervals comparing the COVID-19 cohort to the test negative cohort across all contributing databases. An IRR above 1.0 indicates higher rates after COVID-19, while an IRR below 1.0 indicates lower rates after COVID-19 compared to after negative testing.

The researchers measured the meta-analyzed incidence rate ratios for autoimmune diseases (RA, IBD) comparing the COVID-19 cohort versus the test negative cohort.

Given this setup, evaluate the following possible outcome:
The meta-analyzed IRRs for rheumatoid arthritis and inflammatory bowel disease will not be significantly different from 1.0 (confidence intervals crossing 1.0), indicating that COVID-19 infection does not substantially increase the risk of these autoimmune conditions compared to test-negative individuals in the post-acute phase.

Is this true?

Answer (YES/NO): NO